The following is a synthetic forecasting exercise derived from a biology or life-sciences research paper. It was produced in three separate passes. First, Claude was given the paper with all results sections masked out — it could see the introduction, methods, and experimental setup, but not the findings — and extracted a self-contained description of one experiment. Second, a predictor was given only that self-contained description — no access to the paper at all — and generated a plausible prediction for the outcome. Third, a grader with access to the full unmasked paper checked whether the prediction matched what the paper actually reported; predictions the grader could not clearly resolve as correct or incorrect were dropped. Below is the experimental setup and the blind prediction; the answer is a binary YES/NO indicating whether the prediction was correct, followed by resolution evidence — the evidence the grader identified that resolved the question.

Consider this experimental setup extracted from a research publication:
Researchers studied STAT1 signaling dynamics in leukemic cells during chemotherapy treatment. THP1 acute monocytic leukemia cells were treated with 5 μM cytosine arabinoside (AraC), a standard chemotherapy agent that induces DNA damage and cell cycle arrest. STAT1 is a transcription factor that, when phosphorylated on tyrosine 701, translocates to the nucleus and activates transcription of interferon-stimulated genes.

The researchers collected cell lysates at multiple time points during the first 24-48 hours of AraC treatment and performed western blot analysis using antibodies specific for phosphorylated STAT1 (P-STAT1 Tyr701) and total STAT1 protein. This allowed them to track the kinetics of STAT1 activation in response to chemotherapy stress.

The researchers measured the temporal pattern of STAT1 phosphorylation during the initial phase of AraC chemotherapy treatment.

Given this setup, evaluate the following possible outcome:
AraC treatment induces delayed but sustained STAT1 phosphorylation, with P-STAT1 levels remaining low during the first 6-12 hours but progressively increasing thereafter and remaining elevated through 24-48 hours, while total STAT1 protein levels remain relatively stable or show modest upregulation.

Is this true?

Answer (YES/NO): NO